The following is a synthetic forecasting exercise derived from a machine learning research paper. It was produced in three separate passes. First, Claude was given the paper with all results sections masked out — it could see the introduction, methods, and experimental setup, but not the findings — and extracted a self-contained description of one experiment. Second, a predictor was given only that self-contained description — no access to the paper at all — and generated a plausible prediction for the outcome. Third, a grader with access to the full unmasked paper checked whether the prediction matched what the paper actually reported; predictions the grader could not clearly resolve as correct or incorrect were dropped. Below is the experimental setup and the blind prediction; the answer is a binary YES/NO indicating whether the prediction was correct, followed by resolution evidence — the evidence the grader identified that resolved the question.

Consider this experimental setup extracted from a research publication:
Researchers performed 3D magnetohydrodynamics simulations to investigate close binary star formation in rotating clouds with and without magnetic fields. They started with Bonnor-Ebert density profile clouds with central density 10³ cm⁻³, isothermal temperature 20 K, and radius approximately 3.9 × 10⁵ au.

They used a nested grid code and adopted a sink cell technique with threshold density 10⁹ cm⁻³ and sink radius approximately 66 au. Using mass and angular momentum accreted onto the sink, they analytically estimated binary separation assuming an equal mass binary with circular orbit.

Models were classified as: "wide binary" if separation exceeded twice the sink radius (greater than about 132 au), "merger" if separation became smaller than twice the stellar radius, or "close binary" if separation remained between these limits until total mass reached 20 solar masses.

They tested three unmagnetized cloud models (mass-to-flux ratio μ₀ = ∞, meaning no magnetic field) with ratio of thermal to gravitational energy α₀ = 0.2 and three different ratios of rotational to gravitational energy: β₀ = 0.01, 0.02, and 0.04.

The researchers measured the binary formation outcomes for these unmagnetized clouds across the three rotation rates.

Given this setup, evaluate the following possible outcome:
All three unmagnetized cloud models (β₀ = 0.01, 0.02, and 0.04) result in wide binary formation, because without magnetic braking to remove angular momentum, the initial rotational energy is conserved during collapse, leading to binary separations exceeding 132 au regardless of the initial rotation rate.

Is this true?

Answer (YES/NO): YES